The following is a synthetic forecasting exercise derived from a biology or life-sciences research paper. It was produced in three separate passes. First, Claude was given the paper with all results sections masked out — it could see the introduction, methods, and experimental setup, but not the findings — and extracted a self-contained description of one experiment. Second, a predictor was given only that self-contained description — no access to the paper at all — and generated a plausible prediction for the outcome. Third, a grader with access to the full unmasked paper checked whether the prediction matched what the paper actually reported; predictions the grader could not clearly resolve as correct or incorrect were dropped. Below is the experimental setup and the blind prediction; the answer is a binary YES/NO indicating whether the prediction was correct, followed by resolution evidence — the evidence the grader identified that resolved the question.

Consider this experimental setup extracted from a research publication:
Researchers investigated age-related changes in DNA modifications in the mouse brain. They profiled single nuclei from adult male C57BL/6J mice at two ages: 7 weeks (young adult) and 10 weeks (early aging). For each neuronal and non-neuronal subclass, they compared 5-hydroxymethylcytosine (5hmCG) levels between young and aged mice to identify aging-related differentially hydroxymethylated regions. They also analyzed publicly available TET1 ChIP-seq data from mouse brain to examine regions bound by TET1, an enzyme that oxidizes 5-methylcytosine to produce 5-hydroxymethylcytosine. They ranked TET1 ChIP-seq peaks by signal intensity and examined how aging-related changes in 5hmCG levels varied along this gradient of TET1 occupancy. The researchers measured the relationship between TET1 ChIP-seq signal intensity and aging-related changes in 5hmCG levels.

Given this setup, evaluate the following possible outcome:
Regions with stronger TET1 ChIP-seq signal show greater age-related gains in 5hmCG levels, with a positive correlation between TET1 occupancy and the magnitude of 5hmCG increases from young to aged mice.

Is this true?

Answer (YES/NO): YES